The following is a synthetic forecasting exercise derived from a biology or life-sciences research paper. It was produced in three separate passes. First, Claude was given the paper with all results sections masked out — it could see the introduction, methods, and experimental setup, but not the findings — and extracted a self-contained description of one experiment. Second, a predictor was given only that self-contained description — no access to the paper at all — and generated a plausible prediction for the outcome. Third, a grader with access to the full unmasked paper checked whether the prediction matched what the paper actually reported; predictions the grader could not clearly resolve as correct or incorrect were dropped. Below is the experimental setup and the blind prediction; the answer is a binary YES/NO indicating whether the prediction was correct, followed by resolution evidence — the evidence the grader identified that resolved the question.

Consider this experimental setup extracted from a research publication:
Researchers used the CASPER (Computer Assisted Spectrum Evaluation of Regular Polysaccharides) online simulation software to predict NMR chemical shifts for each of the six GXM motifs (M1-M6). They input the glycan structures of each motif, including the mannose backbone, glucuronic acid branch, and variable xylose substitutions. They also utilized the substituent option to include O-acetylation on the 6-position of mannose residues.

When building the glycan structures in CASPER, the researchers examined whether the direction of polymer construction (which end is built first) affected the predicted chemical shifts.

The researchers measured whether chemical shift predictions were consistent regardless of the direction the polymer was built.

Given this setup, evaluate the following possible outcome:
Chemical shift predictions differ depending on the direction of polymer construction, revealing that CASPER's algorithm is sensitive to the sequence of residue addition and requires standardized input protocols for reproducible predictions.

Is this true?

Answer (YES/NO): YES